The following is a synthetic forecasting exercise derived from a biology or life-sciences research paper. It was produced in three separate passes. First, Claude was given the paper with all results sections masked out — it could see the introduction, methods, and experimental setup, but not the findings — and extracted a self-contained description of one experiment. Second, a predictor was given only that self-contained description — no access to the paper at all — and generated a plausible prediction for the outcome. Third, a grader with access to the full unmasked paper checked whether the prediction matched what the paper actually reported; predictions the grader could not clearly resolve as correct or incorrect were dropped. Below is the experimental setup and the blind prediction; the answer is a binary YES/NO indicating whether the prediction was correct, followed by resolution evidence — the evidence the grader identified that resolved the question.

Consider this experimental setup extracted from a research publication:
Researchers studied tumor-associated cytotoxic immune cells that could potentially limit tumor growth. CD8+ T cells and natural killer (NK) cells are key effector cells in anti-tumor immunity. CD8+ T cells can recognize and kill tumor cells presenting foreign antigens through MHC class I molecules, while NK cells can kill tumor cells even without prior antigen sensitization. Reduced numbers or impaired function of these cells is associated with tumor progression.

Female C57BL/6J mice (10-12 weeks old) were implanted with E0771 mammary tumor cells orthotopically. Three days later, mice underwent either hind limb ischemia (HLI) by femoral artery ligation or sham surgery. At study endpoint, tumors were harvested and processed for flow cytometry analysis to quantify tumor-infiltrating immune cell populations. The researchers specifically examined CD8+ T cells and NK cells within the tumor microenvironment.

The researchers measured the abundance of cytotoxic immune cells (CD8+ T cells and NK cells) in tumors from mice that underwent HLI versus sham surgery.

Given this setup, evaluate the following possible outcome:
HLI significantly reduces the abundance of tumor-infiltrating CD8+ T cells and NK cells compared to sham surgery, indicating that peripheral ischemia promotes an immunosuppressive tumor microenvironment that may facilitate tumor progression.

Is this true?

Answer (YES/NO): NO